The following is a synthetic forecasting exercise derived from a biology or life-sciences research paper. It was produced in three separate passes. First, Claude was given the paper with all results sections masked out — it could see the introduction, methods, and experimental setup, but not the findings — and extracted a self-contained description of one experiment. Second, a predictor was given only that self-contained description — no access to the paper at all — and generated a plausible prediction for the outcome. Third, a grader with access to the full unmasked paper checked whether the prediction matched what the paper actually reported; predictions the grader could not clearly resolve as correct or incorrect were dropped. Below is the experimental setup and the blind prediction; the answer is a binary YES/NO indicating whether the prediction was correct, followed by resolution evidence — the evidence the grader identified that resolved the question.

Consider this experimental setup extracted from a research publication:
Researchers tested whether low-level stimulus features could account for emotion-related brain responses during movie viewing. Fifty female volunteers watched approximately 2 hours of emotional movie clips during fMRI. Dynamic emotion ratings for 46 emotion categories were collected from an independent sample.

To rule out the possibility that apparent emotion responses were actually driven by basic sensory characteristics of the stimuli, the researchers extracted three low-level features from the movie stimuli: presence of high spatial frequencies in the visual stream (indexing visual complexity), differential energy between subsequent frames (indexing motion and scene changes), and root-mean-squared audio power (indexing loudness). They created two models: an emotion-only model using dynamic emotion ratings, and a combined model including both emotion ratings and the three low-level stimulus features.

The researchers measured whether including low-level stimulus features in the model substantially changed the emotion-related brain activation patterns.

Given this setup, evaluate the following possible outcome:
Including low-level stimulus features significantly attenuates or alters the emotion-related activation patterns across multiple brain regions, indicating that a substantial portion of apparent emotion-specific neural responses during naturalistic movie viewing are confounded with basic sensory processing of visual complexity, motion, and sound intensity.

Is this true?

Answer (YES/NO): NO